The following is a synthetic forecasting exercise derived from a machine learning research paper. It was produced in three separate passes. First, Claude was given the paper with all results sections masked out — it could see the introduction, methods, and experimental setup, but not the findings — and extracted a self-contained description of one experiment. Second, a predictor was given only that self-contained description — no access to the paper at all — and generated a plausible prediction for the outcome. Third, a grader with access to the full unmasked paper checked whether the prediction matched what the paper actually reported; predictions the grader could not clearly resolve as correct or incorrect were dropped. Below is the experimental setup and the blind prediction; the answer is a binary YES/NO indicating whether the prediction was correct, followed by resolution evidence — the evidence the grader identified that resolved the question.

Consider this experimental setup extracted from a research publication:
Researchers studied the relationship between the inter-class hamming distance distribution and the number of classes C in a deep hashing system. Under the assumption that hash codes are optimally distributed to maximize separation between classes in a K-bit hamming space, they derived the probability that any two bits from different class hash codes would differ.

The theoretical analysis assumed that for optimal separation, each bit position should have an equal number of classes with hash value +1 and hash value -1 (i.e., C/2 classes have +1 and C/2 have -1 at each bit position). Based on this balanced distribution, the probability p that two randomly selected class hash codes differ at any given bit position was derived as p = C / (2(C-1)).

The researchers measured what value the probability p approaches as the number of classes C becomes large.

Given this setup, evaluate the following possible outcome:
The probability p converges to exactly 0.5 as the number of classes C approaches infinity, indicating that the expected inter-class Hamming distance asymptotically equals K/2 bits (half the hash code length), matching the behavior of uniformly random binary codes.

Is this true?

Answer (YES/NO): YES